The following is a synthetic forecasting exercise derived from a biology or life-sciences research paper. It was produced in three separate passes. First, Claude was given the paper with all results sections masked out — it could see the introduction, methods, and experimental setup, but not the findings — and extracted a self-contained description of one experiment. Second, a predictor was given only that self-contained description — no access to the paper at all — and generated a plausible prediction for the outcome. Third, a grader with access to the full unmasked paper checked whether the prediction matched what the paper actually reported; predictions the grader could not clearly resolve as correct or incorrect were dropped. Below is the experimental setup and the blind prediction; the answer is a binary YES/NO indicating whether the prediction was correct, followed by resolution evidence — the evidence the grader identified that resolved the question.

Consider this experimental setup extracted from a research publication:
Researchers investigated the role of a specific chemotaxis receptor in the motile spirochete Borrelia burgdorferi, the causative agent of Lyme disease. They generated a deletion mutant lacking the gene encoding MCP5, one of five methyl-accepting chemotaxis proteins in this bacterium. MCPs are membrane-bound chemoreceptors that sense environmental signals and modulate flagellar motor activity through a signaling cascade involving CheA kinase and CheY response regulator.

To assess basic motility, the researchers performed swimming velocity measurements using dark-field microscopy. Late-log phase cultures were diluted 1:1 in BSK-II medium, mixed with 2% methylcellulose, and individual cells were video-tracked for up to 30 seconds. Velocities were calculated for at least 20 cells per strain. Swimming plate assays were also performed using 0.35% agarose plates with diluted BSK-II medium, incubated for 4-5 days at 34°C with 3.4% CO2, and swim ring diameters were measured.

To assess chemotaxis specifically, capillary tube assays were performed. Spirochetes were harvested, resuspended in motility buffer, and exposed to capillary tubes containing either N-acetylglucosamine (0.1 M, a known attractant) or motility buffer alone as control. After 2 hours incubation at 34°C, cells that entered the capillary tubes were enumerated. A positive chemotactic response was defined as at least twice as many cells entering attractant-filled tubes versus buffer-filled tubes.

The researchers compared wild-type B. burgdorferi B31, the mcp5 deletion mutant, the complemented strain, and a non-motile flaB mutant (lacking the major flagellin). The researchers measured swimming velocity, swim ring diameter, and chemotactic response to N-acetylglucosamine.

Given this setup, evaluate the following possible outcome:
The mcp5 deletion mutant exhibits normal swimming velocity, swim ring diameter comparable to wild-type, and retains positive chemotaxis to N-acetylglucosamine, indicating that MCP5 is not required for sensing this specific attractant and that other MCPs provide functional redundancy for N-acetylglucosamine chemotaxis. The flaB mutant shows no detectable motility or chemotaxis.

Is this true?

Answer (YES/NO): YES